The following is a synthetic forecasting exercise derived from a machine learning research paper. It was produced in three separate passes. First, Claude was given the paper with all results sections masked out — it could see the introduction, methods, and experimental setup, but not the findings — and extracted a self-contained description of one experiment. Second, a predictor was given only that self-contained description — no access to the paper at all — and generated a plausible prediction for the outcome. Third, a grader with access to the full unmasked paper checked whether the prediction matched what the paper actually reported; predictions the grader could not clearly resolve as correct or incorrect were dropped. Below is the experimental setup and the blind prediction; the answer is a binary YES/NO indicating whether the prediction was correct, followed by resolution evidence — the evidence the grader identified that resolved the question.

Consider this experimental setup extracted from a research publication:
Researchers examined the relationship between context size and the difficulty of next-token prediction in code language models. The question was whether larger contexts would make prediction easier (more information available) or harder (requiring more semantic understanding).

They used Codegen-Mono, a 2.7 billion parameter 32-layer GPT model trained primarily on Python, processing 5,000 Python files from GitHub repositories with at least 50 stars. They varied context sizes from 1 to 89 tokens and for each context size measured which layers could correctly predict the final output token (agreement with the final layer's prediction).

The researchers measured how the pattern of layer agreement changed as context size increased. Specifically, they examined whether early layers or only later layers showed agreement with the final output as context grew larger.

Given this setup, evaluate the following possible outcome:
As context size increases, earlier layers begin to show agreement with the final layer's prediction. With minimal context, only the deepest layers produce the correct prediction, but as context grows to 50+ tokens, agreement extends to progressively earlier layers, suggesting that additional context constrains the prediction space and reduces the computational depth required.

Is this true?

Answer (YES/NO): NO